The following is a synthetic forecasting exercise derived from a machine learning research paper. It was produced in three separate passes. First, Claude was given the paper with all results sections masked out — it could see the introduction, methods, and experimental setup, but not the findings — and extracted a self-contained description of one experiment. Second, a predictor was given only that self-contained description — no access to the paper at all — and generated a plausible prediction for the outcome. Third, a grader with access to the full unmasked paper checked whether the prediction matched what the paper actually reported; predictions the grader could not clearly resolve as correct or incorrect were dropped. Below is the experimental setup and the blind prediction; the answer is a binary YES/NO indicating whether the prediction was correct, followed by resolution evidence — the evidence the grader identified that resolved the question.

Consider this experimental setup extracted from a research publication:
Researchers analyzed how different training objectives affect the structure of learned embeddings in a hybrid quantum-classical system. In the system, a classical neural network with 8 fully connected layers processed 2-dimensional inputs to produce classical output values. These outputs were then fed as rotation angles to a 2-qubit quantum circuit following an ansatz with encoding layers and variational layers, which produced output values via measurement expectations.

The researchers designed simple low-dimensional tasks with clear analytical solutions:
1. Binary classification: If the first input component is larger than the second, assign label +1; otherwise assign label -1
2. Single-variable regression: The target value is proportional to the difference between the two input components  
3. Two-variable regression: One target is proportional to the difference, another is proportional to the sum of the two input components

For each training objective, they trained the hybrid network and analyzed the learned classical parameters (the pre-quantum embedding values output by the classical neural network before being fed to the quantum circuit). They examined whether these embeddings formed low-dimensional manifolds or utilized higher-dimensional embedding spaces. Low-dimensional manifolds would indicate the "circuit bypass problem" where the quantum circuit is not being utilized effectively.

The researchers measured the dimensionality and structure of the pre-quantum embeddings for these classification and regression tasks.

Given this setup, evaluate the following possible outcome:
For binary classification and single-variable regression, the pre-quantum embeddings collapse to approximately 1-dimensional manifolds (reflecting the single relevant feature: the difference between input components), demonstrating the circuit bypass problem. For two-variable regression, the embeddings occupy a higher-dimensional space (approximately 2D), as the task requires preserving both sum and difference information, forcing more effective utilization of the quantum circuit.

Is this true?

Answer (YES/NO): NO